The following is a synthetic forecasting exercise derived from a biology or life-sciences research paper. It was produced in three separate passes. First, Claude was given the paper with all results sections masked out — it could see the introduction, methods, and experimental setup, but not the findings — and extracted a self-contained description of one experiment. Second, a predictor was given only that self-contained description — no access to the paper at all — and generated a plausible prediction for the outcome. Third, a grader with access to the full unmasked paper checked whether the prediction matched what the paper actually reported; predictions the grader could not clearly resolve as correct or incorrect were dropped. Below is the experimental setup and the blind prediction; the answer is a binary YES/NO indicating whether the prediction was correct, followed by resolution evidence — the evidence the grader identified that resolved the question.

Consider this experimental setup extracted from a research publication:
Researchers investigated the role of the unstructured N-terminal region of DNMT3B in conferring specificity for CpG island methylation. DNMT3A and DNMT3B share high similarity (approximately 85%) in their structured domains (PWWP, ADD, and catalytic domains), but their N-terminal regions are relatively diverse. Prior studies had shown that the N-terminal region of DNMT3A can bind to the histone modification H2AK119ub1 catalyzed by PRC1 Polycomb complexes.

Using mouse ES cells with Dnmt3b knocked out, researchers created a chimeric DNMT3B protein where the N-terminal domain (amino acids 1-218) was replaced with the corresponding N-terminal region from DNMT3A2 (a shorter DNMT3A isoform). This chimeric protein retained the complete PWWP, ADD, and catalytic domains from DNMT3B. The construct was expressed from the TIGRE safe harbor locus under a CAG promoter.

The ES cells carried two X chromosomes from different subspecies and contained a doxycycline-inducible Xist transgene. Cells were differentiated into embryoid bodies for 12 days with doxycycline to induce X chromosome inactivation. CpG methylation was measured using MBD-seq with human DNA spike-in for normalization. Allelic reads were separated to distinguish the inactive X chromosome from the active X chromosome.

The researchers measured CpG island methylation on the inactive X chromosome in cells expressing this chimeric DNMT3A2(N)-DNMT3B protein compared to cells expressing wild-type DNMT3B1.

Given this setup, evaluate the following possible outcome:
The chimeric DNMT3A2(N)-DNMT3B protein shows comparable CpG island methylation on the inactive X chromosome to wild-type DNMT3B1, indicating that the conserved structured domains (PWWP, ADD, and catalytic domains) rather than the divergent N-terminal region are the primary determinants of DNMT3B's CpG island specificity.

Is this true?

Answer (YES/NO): NO